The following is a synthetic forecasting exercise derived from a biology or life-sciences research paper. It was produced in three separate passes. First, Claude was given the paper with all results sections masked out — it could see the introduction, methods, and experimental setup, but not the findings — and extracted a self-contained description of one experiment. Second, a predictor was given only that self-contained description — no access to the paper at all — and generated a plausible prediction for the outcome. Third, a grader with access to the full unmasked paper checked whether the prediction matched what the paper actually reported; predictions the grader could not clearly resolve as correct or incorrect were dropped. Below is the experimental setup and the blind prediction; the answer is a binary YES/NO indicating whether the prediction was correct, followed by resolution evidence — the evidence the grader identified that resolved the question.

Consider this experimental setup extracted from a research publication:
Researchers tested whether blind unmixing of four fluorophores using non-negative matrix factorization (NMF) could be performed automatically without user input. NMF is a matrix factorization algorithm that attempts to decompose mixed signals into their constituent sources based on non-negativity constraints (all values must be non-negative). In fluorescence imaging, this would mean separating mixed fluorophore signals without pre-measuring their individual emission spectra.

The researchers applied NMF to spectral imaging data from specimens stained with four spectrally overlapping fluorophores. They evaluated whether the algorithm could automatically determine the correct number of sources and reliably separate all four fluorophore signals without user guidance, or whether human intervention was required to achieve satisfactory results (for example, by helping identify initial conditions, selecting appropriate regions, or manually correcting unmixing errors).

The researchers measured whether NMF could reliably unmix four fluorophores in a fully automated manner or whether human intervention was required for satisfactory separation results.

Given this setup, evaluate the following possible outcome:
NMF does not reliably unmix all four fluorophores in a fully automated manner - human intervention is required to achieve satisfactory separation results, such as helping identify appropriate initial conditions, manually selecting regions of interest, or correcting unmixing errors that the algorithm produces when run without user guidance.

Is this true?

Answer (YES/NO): YES